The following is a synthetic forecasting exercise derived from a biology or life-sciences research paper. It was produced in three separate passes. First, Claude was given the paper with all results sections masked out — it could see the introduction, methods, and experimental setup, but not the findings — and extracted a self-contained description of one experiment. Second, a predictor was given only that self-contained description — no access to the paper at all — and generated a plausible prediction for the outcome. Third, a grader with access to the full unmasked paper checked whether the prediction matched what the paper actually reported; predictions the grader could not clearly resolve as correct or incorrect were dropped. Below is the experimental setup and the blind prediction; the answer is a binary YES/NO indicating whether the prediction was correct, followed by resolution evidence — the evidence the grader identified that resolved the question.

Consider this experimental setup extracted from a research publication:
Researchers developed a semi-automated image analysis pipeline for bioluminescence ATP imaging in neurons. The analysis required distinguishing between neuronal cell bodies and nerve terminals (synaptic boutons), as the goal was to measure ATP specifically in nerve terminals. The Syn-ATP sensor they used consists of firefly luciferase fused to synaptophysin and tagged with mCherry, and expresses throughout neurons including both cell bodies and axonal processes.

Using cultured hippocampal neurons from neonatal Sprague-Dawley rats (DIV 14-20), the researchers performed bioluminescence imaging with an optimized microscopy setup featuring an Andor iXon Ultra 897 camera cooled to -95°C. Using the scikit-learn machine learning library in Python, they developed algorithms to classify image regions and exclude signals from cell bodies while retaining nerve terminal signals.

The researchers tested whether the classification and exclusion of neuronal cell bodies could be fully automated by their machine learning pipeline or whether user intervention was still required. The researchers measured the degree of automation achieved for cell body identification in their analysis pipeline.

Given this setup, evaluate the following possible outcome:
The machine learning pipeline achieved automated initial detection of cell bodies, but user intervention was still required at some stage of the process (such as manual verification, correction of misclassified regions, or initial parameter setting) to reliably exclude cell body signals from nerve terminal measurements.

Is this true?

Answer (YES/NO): YES